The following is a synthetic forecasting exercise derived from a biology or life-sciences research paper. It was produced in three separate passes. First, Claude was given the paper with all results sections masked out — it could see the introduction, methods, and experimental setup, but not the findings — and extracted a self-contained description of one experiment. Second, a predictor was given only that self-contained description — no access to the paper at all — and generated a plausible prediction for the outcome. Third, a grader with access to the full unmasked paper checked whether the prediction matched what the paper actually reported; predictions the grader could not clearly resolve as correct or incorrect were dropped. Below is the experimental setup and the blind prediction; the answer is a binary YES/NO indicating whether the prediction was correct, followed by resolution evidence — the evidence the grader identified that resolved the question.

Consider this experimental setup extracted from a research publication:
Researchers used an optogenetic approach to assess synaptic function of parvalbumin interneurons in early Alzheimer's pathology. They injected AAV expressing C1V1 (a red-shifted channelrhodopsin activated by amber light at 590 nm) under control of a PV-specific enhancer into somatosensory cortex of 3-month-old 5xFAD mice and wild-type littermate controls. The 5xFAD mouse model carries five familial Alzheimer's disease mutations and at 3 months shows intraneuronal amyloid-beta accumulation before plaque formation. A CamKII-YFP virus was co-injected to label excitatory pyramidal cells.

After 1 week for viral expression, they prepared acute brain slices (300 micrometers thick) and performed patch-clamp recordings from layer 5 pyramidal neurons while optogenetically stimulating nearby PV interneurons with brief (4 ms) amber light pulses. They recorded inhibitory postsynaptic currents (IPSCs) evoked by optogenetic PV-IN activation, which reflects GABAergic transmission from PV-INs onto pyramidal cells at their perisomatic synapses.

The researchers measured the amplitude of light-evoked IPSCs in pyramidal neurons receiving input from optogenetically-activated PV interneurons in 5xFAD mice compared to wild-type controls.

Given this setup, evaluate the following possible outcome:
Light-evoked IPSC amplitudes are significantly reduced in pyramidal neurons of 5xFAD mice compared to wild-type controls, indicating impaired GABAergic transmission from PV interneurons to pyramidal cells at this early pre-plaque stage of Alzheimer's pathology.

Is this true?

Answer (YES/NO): NO